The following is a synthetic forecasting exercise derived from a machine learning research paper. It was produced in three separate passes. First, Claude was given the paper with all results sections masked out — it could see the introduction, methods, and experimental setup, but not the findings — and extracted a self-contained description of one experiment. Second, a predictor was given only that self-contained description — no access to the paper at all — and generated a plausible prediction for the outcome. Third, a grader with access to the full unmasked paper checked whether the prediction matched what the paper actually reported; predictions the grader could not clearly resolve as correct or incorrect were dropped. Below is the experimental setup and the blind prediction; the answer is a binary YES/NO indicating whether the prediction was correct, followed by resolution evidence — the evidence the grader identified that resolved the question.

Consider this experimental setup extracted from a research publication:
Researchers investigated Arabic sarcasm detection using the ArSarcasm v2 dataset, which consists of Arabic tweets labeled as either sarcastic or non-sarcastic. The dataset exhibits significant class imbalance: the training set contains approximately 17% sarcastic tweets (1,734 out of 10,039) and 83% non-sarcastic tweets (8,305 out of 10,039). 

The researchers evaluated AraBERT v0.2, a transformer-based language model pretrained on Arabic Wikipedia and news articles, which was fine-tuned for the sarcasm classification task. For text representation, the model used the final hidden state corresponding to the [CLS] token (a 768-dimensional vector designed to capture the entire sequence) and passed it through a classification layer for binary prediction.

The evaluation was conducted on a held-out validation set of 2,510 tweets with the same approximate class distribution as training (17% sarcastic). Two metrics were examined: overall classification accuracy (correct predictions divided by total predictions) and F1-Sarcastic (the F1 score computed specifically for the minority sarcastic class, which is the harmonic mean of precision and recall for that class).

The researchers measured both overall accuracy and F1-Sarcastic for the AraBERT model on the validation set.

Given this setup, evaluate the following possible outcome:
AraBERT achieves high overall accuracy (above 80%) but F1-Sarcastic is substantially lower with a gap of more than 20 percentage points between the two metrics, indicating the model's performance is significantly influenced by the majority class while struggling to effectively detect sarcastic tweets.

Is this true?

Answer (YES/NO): YES